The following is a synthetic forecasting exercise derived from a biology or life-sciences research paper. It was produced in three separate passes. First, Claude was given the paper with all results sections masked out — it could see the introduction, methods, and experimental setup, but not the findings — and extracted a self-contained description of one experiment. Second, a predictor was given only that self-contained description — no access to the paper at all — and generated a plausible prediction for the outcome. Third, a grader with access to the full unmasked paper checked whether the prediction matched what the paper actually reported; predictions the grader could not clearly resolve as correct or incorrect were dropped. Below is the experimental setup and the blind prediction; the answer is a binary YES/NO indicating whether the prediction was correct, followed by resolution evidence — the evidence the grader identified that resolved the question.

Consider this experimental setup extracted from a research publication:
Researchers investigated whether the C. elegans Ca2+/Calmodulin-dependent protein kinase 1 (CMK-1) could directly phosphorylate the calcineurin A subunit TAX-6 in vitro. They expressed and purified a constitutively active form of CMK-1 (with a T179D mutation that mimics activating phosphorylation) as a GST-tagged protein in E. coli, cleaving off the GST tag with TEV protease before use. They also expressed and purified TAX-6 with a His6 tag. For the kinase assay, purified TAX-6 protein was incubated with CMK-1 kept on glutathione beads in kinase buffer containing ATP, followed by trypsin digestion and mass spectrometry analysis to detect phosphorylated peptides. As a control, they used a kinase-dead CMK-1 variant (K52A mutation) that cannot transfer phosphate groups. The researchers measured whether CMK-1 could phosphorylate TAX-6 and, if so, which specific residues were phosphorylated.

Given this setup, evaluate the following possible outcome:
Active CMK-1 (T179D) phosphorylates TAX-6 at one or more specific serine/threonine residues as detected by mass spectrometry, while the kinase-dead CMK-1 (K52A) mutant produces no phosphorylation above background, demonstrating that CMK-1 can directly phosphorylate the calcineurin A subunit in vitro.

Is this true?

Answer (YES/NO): YES